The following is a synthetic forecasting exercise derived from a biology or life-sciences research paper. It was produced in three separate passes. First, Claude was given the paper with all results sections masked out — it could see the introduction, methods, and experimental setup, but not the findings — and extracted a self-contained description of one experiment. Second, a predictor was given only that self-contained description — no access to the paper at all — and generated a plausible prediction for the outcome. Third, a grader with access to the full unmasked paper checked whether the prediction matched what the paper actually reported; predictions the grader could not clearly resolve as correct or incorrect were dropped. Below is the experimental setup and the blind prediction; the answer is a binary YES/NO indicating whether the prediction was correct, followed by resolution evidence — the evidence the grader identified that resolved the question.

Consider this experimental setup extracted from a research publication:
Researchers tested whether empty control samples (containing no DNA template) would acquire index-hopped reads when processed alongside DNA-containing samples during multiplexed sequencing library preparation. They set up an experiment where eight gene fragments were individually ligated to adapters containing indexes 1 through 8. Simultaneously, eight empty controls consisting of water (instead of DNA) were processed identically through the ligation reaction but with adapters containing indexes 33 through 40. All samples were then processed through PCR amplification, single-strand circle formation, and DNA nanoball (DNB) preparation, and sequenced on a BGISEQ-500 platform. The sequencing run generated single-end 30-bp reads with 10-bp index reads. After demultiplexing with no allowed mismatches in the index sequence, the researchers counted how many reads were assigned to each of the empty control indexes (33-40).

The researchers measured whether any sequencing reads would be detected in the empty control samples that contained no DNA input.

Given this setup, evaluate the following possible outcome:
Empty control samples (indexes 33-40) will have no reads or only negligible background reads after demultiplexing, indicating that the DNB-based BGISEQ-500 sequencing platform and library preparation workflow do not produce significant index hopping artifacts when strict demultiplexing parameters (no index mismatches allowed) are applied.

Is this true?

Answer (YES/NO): YES